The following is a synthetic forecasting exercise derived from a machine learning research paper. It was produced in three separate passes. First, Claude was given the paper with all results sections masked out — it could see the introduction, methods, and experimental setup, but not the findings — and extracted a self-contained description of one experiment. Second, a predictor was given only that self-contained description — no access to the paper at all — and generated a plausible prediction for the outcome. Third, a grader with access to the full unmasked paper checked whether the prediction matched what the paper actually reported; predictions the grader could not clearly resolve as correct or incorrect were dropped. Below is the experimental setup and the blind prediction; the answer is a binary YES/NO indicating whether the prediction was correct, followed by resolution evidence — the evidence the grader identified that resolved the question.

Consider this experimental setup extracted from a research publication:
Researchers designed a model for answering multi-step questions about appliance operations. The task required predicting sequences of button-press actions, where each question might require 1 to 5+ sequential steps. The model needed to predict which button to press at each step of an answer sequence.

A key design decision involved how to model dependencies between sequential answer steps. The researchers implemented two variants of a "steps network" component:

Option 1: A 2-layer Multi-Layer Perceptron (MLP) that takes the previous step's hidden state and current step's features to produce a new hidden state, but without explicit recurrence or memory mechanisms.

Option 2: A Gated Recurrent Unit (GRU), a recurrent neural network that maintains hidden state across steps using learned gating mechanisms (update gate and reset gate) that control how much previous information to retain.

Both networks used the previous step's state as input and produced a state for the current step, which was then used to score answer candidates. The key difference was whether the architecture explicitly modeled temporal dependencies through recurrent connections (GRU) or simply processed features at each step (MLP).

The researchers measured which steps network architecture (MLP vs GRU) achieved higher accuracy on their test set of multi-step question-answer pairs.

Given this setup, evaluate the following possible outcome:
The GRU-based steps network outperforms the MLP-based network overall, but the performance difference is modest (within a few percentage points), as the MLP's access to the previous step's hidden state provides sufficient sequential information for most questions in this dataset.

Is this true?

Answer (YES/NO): NO